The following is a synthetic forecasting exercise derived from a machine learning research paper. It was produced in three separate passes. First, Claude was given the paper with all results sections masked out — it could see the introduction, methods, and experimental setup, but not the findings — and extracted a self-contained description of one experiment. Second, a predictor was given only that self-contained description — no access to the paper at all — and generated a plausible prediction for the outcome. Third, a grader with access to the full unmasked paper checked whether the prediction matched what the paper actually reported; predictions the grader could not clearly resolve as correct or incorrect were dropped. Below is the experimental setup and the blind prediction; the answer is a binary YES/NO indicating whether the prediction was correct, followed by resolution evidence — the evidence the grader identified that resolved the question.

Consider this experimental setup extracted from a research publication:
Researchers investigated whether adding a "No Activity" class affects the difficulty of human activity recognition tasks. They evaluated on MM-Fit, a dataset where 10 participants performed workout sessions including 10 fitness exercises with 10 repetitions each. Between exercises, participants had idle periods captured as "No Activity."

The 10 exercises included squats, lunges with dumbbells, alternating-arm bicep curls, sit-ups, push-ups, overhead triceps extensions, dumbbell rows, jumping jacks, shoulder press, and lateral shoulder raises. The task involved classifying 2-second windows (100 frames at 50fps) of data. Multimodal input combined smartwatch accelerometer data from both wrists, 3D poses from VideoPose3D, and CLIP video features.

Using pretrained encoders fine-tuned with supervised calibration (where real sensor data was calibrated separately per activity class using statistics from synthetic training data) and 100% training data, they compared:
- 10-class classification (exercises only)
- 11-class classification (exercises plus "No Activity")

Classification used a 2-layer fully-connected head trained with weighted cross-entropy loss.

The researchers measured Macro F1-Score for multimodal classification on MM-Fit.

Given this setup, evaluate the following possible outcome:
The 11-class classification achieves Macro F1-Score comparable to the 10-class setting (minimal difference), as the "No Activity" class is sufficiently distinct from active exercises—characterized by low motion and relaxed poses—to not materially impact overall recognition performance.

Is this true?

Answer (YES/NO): NO